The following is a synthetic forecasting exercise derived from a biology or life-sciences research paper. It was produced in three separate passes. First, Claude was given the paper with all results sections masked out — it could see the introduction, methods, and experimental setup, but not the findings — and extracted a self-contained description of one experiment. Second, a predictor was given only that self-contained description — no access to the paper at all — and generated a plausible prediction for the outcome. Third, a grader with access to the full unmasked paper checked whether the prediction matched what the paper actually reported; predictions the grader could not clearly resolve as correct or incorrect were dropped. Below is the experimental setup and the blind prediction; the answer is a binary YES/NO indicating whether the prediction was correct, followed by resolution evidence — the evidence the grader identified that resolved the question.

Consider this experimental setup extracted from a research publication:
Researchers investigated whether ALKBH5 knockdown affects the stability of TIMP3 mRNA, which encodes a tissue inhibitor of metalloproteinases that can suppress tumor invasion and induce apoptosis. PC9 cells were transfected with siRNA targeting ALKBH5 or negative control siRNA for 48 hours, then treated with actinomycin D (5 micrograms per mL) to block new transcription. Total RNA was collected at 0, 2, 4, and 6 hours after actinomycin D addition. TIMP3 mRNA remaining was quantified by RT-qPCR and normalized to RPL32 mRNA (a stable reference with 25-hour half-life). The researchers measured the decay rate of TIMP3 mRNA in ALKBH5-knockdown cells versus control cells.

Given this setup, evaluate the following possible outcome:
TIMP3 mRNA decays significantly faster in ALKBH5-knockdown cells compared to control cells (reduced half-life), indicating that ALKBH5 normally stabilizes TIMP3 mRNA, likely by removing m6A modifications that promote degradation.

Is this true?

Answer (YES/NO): NO